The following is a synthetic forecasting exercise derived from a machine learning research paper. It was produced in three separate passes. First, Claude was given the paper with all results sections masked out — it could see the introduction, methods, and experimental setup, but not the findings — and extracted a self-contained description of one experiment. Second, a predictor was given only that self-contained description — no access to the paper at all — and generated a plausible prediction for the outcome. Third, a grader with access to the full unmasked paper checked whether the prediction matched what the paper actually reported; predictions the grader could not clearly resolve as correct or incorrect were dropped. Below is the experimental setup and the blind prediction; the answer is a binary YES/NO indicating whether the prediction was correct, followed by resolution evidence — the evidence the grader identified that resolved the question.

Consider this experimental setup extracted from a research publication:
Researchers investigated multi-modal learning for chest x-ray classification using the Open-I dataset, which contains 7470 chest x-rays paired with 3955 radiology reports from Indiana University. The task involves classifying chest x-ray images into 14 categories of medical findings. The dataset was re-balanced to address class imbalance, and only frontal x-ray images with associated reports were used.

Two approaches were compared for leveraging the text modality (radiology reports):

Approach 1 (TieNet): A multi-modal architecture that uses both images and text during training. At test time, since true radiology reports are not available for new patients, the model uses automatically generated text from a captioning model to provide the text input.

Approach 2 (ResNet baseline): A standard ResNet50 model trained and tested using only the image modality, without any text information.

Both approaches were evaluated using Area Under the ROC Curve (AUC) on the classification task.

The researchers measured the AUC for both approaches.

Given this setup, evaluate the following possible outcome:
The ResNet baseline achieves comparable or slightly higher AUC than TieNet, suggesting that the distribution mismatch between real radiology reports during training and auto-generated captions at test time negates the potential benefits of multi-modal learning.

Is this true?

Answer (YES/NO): YES